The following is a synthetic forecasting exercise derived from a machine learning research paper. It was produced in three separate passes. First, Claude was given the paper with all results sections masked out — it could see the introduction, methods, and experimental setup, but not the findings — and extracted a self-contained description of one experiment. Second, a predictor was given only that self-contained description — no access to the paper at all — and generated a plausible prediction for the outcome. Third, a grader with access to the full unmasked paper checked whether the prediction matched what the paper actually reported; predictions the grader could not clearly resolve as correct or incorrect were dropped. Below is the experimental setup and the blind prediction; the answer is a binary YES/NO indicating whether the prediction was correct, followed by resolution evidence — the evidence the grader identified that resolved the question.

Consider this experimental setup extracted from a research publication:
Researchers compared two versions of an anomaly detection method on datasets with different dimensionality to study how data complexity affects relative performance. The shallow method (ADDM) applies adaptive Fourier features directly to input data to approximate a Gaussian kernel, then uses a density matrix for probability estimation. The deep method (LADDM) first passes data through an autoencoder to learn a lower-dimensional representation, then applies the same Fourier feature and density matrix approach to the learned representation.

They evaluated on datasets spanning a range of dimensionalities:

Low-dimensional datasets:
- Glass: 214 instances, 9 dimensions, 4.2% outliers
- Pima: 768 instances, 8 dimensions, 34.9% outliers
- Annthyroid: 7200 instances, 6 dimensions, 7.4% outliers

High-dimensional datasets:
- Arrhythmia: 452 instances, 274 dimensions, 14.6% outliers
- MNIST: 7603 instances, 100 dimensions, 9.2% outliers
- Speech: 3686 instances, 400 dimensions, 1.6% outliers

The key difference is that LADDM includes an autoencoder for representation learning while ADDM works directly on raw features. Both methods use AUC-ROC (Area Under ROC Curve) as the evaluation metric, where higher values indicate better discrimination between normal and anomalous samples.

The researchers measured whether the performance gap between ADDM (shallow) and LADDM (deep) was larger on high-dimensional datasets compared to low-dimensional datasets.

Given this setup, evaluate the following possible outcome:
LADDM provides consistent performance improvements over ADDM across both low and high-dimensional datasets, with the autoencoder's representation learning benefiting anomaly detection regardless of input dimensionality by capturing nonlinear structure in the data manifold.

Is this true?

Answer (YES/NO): NO